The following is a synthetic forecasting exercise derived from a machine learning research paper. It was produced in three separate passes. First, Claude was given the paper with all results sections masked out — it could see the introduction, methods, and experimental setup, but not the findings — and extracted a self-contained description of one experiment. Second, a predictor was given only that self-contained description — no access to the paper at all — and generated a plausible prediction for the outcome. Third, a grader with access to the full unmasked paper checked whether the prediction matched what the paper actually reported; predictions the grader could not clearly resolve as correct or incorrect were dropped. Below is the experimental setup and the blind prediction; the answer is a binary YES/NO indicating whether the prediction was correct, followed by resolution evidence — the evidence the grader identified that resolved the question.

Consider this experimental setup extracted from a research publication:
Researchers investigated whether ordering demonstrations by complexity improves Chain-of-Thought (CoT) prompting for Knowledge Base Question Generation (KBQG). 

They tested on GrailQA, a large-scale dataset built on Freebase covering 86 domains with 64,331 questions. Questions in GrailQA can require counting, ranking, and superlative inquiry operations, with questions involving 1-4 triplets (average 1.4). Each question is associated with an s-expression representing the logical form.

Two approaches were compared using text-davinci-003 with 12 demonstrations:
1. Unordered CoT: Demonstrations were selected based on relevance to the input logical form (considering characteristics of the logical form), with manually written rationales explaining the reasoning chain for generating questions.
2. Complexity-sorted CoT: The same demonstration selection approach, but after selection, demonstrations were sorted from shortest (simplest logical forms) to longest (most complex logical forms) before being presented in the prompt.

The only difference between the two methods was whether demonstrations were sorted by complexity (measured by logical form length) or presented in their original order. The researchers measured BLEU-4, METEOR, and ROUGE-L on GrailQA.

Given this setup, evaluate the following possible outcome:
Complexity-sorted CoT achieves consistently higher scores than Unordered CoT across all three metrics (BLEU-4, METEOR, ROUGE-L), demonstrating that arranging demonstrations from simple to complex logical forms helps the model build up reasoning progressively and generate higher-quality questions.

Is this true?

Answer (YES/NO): YES